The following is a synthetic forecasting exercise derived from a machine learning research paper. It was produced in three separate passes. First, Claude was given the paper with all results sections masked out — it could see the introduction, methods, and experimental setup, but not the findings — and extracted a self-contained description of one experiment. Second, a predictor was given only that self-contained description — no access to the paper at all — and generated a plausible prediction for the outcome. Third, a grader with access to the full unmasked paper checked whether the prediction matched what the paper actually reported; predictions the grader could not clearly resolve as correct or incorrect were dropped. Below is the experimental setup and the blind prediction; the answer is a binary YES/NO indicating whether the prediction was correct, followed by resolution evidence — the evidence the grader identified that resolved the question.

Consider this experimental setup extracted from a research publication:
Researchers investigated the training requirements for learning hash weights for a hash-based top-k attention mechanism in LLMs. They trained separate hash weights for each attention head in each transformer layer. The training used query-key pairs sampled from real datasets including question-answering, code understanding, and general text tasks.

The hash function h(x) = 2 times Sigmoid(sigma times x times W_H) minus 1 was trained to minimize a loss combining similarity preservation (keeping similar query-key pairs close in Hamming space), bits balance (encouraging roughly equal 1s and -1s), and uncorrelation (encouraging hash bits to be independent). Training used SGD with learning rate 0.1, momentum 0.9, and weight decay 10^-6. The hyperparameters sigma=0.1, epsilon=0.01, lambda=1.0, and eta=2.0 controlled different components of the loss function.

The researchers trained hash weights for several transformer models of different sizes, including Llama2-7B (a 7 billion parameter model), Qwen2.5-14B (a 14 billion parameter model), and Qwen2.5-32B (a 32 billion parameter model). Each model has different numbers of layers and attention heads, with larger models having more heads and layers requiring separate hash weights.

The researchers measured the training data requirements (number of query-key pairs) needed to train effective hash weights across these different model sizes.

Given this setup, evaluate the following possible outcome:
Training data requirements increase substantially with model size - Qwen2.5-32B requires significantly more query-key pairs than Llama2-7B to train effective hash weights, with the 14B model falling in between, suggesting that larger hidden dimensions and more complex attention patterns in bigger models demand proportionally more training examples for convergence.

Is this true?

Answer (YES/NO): NO